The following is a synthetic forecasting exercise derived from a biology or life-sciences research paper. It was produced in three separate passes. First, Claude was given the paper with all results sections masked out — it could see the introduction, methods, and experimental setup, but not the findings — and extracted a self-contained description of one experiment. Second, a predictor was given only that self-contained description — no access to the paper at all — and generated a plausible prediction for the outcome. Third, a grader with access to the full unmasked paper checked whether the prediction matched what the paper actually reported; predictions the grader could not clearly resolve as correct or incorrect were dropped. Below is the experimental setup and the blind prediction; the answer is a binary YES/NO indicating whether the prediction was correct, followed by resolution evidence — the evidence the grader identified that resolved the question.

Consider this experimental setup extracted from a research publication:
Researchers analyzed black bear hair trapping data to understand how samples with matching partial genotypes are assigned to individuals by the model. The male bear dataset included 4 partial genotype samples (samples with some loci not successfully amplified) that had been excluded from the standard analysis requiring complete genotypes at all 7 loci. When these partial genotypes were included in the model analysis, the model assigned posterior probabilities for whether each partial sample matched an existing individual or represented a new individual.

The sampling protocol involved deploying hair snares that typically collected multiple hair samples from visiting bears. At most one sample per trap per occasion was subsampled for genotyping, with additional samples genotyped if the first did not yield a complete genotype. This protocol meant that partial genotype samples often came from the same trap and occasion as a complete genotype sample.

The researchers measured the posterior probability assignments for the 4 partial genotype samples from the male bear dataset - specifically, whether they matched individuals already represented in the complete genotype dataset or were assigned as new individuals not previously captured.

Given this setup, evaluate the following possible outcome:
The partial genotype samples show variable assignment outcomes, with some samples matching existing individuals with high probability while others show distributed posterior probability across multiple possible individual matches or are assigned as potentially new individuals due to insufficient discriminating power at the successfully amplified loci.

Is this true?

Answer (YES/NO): NO